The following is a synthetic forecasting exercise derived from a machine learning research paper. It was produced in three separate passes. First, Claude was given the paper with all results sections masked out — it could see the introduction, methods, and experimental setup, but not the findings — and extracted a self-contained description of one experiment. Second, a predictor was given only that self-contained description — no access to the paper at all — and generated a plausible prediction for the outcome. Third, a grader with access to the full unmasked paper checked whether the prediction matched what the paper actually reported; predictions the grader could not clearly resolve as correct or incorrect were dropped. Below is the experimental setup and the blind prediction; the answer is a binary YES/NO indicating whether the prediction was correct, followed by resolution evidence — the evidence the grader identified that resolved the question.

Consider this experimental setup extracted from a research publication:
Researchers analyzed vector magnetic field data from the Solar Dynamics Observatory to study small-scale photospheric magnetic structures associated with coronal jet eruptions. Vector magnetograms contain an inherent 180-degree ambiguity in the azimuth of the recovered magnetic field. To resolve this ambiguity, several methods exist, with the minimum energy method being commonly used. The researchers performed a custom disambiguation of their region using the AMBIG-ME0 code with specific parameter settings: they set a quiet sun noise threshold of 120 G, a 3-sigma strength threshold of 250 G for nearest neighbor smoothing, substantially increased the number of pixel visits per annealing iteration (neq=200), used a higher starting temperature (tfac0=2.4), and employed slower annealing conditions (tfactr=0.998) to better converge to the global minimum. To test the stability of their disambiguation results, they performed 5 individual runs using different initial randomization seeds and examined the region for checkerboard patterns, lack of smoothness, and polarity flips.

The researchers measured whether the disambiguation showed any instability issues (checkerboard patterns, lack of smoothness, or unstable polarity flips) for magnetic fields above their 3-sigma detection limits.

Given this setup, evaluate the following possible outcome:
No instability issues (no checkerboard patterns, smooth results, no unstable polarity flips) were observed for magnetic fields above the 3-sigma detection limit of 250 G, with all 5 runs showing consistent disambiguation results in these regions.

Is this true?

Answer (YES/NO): YES